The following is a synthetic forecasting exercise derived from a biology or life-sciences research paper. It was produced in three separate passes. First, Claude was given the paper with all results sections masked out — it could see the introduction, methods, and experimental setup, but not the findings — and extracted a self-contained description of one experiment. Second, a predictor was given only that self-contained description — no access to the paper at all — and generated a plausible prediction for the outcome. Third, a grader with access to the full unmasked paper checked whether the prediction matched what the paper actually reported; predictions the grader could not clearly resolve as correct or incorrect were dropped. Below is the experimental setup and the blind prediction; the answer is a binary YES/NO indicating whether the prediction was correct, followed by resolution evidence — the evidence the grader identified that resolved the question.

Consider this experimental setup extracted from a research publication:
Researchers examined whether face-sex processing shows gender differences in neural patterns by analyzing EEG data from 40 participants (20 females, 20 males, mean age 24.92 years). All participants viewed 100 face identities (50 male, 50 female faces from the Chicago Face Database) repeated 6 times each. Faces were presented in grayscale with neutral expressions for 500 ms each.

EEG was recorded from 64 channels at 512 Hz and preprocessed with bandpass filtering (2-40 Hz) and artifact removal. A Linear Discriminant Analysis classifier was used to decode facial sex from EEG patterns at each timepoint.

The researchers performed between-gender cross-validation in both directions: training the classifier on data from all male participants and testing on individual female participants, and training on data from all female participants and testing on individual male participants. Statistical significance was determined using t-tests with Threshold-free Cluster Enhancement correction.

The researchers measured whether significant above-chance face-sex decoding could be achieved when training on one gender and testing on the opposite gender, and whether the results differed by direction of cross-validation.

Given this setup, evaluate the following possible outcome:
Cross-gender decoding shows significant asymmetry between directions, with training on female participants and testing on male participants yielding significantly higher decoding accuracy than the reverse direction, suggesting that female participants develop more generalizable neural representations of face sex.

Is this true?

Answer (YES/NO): YES